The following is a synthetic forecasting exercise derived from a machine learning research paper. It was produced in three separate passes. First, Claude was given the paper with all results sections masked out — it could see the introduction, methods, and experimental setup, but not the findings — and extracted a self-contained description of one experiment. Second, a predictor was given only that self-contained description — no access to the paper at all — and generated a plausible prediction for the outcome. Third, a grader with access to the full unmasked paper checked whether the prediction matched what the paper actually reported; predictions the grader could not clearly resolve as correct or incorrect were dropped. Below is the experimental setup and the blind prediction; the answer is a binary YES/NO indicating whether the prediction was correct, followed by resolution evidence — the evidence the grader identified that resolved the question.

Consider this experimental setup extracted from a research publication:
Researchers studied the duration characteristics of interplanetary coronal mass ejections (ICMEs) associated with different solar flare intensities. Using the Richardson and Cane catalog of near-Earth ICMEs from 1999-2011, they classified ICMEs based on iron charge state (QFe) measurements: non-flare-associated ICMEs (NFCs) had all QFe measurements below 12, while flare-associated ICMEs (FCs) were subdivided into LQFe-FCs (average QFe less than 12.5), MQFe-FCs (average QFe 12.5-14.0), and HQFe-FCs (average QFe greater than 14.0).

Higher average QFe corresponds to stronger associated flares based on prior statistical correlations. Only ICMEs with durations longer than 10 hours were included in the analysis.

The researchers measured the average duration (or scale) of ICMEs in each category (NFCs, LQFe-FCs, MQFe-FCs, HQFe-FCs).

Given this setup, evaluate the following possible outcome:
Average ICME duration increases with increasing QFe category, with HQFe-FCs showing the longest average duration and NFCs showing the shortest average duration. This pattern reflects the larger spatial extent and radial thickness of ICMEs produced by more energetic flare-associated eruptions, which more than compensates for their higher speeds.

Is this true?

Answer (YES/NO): YES